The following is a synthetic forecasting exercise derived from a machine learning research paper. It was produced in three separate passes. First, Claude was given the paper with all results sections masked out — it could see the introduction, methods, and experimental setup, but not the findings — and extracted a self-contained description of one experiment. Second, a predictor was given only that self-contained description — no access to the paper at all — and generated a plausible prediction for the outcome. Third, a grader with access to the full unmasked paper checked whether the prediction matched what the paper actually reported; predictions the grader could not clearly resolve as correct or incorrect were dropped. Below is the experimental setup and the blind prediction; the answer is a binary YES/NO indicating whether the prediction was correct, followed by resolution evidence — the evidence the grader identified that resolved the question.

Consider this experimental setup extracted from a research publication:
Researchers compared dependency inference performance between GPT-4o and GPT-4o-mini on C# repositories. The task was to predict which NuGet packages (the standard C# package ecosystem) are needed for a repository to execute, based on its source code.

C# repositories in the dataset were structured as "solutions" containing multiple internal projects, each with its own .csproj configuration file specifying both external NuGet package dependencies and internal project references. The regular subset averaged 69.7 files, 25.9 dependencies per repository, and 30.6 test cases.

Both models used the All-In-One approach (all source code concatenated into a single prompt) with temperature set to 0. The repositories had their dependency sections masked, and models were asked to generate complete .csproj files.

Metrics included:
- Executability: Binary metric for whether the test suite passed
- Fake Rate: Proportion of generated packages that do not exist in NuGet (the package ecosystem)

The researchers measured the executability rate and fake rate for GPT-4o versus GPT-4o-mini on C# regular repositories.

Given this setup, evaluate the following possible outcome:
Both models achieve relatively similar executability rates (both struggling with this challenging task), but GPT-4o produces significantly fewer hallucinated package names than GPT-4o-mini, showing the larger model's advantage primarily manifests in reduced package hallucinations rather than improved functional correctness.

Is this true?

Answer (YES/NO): NO